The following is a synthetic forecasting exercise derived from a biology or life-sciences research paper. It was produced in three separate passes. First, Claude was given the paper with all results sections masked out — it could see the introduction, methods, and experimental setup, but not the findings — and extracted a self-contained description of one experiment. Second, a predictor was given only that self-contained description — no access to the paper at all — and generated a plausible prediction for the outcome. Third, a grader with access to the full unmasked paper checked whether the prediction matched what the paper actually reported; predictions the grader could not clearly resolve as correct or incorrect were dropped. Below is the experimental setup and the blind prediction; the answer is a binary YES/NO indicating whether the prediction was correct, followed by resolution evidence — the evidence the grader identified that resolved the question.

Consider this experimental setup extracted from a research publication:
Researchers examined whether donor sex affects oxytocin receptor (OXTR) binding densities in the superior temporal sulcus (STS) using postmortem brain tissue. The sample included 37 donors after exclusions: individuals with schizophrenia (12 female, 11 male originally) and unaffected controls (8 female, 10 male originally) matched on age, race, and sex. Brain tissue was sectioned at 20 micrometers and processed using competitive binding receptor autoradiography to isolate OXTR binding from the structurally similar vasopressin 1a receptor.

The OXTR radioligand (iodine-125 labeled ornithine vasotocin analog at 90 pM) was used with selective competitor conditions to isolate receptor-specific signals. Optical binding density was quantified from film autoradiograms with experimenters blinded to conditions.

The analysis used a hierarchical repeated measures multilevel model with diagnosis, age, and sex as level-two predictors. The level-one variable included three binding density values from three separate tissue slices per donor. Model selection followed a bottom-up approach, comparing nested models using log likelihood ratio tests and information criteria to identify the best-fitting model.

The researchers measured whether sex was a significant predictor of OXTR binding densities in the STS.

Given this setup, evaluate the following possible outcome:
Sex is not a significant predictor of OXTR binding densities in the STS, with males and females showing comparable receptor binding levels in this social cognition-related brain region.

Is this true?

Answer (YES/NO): YES